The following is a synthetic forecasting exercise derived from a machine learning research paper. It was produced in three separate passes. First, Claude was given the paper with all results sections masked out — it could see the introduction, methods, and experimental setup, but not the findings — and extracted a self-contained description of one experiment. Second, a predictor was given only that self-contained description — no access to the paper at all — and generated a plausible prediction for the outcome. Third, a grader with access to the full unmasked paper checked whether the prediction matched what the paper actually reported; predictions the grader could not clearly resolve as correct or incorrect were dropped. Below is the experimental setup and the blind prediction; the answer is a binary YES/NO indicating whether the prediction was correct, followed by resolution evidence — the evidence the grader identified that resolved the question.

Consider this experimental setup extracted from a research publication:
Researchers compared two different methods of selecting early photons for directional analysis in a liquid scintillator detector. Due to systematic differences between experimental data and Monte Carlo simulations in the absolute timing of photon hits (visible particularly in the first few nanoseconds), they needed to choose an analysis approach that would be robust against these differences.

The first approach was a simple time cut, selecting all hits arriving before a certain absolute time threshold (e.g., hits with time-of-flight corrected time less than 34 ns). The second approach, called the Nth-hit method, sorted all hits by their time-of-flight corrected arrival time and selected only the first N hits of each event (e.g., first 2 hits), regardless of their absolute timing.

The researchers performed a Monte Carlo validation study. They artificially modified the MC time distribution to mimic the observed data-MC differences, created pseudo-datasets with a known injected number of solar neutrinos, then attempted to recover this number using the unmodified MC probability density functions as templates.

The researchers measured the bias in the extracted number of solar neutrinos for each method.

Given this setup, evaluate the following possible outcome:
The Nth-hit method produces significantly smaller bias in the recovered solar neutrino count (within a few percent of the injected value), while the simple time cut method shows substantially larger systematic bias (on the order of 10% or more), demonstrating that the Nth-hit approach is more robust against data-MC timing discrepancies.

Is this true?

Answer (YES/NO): YES